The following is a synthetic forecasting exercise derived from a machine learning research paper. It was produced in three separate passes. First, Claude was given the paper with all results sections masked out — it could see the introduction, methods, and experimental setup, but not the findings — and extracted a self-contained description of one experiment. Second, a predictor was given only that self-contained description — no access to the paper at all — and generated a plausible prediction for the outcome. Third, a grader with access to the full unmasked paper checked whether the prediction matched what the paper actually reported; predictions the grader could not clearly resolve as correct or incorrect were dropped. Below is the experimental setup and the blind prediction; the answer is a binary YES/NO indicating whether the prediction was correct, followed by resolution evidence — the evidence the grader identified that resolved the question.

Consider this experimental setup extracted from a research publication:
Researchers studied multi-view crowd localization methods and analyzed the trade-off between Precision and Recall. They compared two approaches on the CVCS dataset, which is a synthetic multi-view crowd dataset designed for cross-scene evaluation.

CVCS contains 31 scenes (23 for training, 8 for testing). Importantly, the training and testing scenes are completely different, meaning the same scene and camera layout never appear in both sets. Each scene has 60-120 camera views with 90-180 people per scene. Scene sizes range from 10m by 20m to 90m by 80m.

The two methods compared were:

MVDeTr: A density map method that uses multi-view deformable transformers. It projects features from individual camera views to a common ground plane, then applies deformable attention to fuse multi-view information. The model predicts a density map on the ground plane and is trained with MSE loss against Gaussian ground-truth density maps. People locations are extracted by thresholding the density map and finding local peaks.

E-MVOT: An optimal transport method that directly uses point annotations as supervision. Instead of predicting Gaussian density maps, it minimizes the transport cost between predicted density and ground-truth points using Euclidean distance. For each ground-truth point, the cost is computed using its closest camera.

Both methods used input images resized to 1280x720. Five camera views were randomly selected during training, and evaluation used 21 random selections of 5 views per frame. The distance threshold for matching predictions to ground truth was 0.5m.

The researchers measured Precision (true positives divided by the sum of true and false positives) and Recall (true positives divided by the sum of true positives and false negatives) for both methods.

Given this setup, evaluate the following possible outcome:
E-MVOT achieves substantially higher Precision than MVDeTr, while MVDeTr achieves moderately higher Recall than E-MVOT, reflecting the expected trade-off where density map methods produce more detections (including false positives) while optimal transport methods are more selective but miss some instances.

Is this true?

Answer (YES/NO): NO